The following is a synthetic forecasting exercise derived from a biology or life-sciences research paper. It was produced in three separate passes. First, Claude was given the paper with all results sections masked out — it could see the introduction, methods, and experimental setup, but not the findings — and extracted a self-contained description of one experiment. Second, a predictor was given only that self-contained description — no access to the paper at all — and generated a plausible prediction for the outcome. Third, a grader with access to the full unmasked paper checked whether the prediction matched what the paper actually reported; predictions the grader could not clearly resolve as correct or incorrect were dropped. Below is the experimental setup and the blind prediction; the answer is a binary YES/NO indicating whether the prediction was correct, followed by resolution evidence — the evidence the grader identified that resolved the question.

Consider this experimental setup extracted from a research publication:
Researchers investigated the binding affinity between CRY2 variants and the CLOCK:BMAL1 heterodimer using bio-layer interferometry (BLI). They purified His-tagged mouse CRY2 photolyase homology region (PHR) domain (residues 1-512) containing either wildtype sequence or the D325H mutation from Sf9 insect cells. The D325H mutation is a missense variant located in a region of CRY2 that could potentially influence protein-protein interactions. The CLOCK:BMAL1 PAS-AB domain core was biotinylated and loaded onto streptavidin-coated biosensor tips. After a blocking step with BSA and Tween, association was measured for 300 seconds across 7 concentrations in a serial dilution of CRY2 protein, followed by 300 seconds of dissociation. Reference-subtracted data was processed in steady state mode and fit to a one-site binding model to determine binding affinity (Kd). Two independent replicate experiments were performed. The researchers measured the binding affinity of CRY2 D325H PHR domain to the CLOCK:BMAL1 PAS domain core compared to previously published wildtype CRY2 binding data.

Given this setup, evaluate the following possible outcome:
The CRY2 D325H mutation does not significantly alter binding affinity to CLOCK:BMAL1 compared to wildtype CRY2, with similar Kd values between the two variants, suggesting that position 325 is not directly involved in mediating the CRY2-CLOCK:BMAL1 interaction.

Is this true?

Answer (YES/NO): NO